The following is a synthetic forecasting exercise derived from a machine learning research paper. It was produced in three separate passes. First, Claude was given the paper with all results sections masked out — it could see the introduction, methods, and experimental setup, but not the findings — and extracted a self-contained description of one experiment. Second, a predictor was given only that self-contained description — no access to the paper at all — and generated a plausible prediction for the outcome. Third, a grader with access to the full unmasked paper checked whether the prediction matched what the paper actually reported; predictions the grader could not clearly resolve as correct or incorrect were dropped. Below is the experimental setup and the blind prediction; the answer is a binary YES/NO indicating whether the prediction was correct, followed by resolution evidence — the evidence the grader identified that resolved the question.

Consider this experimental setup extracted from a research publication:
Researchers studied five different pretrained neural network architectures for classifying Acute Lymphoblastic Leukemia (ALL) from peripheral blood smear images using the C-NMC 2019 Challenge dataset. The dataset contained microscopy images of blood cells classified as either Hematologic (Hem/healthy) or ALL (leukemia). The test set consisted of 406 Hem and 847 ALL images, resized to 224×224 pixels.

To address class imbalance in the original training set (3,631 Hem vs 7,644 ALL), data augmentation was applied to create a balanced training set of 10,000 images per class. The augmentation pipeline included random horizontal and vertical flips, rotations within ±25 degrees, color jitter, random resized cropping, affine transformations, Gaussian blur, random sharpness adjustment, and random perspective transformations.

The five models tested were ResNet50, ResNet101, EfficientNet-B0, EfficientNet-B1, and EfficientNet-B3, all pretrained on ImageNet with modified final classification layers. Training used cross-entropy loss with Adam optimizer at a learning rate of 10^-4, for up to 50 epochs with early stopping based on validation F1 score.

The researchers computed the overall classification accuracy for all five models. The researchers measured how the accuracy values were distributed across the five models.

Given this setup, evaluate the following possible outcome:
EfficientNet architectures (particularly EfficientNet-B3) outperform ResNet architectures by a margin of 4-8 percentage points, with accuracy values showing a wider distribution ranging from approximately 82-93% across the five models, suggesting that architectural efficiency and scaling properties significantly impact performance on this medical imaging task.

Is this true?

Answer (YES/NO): NO